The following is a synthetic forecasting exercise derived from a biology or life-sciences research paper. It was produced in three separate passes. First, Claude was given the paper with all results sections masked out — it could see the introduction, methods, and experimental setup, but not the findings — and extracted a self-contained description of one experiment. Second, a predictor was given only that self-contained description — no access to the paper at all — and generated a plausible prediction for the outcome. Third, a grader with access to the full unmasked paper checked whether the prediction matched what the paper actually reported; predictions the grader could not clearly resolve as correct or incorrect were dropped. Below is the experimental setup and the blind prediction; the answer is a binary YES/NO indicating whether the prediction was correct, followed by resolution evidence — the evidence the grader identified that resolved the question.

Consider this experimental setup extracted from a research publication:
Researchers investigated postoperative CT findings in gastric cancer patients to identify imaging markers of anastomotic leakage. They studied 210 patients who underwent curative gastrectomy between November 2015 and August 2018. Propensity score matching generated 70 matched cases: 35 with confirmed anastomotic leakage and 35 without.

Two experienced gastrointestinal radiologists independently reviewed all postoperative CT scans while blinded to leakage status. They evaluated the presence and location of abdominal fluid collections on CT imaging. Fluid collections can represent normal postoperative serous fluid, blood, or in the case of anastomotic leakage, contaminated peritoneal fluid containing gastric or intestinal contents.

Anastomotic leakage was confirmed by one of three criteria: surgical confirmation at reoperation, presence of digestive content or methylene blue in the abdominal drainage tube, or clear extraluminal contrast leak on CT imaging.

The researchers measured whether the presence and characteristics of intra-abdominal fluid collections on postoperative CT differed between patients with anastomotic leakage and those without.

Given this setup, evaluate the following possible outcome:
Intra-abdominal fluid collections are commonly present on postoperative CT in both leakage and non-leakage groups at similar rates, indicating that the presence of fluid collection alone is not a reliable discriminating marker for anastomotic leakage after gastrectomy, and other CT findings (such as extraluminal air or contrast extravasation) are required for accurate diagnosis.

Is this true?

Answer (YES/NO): NO